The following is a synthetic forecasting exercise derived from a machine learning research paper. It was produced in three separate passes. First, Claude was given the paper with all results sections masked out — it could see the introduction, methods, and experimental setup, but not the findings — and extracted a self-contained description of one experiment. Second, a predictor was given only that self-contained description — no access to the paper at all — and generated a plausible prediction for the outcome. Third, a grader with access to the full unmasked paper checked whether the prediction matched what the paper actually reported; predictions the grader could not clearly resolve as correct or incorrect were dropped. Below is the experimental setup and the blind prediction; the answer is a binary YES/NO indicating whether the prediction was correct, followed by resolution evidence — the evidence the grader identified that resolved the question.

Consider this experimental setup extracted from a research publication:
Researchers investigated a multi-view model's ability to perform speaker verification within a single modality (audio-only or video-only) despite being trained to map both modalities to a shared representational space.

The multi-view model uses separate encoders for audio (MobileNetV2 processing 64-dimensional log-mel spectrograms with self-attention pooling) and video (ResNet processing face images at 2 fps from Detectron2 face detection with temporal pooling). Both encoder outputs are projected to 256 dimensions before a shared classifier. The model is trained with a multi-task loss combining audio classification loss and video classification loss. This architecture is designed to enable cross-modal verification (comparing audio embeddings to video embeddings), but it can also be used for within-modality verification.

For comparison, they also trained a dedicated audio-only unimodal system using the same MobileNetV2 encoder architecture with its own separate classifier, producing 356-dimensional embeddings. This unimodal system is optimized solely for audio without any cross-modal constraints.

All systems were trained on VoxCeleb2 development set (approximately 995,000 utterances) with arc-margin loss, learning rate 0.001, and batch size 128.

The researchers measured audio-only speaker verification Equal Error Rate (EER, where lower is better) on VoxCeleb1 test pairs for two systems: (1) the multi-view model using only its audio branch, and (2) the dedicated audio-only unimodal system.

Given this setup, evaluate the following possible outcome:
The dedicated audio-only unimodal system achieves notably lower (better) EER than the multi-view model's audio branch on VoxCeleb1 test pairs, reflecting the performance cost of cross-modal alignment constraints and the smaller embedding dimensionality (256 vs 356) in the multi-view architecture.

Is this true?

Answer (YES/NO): YES